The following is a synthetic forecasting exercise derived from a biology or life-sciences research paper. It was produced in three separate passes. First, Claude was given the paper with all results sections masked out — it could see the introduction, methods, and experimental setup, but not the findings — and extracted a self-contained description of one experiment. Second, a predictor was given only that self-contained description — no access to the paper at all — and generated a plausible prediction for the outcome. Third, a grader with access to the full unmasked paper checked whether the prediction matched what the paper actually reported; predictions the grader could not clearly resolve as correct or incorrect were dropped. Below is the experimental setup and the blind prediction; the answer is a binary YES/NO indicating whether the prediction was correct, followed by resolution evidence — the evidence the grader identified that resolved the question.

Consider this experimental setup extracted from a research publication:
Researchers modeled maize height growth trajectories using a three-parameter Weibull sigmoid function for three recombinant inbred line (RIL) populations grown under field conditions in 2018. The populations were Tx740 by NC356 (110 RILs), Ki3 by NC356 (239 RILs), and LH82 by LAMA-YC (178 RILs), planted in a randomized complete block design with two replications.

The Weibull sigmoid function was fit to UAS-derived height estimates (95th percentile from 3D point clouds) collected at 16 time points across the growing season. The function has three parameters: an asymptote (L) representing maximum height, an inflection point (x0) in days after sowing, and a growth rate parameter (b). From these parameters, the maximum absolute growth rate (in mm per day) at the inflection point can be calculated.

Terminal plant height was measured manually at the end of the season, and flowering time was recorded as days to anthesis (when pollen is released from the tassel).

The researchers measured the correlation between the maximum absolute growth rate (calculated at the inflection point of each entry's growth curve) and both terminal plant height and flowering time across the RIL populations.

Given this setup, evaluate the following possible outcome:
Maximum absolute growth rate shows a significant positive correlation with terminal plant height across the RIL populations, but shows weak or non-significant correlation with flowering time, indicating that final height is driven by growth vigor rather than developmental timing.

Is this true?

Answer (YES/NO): NO